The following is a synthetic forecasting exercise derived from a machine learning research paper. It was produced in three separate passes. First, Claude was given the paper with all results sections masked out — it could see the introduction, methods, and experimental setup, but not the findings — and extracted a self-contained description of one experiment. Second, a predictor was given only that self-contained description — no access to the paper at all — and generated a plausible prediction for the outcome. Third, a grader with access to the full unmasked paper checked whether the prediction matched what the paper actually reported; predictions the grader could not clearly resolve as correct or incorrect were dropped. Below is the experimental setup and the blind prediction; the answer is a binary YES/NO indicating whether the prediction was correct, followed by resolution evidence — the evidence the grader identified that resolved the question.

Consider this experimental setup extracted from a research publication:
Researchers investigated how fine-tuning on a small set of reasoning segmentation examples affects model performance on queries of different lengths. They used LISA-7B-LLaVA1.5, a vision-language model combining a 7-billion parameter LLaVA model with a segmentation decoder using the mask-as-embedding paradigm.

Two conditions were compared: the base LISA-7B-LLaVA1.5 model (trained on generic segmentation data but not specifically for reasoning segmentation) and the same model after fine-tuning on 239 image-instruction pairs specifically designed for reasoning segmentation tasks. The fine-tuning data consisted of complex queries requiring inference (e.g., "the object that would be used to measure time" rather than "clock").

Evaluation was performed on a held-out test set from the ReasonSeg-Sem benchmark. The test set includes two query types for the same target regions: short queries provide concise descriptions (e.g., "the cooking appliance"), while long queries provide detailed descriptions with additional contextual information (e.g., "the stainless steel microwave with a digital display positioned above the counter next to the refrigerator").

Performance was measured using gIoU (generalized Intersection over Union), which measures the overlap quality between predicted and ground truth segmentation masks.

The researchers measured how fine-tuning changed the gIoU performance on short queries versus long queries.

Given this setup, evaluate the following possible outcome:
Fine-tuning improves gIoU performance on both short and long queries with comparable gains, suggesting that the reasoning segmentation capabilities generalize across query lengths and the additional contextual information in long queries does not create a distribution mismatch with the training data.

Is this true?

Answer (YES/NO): NO